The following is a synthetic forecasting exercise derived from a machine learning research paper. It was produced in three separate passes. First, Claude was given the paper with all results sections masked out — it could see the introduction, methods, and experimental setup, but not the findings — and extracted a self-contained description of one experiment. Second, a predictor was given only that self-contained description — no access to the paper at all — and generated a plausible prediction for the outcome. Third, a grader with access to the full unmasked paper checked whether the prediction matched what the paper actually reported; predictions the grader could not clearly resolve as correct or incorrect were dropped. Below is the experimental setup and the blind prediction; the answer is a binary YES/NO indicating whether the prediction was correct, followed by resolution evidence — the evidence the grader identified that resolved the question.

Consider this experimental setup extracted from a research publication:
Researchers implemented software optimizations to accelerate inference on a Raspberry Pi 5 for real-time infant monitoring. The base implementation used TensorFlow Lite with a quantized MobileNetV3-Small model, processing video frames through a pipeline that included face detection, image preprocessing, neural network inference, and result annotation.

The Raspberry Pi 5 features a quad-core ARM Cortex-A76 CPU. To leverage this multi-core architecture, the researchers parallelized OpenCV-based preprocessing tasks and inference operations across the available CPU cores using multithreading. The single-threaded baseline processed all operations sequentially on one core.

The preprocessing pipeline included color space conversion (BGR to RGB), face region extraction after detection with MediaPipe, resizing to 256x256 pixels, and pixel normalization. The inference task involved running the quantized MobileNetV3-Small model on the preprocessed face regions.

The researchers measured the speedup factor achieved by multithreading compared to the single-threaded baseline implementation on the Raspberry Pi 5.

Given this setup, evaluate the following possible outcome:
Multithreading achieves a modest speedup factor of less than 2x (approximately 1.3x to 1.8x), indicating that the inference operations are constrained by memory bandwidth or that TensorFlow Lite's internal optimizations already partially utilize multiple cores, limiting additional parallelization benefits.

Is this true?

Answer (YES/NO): YES